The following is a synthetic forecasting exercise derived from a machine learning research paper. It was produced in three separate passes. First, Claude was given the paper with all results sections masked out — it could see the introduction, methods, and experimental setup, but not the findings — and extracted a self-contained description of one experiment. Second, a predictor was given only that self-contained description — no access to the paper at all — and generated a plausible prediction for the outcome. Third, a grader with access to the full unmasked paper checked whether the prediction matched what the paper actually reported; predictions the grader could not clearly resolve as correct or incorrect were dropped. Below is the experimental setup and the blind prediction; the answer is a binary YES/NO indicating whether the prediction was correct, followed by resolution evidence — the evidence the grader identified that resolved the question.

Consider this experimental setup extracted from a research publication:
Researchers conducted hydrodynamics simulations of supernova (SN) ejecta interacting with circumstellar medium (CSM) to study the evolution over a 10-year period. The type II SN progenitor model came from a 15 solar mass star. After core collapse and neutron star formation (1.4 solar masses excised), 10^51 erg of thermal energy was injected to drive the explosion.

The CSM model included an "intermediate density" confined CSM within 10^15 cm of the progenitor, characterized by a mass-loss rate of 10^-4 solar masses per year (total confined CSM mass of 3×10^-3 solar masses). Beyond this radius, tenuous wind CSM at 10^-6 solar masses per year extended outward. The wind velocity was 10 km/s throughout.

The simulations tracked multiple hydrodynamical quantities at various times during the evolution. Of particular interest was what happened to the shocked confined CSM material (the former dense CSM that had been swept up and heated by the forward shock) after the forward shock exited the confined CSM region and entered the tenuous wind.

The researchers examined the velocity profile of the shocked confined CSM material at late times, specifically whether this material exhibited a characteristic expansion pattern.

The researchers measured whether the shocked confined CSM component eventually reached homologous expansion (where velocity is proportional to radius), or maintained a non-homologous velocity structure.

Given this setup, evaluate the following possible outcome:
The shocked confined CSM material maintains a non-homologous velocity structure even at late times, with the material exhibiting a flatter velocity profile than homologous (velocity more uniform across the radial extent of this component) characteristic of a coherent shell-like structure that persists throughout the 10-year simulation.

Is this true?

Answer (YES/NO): NO